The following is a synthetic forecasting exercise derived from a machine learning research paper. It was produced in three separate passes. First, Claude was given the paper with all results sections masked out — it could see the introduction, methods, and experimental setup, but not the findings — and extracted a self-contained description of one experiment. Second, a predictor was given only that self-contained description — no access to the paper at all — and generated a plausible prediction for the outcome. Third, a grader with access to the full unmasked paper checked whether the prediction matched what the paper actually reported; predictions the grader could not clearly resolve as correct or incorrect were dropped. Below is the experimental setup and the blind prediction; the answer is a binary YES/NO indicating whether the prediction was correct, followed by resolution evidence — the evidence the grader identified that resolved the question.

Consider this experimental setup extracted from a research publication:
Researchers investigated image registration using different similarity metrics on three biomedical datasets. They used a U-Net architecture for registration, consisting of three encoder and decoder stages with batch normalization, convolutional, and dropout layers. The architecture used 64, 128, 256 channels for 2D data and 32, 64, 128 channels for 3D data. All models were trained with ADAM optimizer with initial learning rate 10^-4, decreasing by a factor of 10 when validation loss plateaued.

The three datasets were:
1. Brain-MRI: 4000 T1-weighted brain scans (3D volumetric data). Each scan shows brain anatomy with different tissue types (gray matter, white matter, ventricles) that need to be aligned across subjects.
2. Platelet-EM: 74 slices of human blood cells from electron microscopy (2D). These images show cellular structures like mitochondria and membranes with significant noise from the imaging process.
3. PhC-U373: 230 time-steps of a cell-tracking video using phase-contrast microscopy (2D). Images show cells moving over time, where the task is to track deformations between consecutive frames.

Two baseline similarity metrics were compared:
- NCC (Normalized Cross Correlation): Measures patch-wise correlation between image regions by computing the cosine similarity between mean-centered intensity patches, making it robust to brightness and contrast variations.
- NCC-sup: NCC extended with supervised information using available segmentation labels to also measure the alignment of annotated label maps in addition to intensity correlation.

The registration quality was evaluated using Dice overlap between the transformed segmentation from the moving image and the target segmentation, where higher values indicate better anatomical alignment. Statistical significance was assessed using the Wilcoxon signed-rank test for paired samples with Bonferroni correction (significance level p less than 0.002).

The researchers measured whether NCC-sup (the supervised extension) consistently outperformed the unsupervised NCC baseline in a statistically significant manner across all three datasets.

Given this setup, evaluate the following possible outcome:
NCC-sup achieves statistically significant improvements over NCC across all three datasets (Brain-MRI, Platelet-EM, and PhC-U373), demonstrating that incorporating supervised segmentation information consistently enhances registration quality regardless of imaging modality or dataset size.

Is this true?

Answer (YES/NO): NO